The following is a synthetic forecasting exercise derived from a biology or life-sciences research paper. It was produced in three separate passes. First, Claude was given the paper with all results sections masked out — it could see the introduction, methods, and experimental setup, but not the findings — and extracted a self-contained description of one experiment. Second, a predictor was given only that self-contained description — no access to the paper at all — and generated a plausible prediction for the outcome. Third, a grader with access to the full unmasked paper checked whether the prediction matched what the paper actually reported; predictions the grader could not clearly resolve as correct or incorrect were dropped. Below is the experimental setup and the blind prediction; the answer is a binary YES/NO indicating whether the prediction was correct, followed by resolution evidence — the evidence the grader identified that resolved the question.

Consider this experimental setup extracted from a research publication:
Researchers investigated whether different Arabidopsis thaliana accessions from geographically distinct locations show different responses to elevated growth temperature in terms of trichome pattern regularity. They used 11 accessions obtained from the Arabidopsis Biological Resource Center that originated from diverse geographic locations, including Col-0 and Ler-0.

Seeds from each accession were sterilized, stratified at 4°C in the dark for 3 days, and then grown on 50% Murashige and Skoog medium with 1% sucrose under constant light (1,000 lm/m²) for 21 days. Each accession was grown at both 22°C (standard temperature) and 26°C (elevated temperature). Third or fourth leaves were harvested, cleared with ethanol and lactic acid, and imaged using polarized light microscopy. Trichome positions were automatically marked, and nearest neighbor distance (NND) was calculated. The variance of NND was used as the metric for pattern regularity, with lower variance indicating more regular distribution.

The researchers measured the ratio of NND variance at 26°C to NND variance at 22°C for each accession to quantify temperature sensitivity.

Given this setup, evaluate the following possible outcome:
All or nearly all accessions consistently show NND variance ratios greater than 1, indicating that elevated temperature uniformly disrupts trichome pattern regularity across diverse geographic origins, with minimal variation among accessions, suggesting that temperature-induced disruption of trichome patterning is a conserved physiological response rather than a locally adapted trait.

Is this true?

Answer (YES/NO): NO